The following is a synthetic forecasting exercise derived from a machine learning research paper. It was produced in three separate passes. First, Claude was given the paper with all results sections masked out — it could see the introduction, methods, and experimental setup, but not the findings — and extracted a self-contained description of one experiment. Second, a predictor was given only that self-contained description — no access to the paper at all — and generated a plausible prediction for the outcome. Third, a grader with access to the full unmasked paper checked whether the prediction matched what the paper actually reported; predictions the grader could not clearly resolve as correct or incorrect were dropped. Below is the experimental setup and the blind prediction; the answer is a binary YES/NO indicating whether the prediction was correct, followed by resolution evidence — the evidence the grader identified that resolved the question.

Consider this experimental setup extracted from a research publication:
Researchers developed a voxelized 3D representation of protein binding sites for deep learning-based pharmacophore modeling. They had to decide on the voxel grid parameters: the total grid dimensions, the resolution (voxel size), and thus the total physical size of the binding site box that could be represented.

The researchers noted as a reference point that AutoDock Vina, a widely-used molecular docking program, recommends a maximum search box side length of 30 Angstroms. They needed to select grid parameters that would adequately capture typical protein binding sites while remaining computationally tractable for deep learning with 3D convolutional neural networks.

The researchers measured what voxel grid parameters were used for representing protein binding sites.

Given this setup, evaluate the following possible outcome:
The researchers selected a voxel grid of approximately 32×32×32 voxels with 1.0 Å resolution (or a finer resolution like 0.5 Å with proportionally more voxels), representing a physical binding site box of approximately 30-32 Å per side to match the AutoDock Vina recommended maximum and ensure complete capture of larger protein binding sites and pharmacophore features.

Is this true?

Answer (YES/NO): YES